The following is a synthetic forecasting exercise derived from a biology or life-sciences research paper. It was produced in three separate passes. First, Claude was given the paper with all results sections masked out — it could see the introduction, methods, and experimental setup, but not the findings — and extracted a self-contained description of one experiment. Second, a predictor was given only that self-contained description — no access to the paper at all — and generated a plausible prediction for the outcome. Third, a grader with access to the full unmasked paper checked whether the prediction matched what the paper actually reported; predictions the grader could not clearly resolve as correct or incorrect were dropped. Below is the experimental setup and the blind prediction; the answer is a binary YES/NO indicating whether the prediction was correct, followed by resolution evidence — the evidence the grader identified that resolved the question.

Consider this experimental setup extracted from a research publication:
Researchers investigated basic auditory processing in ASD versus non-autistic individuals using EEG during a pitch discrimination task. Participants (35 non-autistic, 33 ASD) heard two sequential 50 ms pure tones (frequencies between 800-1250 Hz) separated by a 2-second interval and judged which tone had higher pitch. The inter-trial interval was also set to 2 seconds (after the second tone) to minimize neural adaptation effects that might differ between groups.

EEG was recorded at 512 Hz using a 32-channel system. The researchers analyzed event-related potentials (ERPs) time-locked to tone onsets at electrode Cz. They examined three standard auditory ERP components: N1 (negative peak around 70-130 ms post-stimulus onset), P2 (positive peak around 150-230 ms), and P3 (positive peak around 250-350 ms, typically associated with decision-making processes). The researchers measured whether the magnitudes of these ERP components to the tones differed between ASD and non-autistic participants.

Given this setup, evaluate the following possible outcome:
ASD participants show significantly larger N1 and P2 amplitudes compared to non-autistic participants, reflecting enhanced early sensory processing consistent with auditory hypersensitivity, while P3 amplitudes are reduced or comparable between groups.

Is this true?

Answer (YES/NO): NO